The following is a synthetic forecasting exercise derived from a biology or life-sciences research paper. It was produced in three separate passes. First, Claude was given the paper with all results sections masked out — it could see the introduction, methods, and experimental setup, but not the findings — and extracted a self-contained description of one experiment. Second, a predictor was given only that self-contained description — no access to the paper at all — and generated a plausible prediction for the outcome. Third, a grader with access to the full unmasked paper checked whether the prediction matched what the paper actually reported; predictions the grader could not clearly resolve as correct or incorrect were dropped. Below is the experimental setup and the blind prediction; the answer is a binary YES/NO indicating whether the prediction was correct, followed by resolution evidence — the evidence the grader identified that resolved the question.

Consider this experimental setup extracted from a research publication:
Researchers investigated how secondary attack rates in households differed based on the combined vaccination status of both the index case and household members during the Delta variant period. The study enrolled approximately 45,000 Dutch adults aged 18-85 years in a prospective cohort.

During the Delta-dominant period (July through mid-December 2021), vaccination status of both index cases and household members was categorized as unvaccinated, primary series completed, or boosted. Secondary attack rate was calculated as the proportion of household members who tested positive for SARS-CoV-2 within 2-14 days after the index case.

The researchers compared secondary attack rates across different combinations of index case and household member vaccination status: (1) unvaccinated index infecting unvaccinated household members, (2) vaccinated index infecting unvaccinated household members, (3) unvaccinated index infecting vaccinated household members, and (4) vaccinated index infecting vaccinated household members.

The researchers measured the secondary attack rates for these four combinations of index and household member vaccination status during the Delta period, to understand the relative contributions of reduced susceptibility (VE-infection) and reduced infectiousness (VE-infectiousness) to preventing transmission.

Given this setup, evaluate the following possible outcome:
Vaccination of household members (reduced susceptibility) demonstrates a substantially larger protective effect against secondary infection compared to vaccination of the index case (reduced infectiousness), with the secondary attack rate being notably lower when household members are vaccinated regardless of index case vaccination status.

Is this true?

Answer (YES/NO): NO